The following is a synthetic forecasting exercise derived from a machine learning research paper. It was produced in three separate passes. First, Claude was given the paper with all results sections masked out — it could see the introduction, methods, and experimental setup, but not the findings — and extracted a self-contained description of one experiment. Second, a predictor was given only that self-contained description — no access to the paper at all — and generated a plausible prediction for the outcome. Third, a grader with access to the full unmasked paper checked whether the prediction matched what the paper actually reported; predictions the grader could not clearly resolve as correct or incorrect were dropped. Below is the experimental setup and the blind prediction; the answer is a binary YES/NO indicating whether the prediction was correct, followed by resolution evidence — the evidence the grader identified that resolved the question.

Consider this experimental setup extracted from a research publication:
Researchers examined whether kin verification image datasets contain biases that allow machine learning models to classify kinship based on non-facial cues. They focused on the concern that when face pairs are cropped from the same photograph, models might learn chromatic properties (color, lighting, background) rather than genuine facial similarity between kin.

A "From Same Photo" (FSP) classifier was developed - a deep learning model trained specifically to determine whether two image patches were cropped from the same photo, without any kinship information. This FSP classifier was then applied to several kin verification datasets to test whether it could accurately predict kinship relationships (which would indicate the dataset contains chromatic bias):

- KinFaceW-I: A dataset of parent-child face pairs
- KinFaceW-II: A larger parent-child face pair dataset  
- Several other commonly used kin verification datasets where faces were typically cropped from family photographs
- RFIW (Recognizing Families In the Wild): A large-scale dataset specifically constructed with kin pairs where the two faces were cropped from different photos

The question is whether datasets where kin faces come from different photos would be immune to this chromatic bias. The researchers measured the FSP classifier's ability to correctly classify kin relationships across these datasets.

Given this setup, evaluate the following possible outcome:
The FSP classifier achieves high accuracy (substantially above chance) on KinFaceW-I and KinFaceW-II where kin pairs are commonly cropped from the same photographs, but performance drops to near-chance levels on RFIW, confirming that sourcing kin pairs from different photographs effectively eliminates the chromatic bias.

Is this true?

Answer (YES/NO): YES